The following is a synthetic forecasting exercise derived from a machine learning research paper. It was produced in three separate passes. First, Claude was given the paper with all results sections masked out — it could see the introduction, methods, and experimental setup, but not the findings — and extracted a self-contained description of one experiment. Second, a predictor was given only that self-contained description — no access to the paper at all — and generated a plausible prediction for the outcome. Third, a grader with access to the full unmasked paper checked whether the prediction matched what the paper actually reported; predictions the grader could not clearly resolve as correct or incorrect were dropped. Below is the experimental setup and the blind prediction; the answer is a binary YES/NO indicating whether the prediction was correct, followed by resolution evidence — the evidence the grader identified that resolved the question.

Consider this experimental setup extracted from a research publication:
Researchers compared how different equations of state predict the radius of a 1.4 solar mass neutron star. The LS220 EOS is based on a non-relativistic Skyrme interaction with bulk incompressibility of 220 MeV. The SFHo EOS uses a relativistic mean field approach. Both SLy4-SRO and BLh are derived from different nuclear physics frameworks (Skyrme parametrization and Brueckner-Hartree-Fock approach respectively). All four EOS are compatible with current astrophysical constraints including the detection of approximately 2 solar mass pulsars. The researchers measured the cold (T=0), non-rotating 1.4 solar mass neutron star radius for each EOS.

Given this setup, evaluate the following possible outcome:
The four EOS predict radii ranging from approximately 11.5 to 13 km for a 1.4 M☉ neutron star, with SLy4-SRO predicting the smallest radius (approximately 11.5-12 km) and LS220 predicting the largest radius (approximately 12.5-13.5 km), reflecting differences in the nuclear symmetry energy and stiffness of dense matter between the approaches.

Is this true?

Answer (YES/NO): YES